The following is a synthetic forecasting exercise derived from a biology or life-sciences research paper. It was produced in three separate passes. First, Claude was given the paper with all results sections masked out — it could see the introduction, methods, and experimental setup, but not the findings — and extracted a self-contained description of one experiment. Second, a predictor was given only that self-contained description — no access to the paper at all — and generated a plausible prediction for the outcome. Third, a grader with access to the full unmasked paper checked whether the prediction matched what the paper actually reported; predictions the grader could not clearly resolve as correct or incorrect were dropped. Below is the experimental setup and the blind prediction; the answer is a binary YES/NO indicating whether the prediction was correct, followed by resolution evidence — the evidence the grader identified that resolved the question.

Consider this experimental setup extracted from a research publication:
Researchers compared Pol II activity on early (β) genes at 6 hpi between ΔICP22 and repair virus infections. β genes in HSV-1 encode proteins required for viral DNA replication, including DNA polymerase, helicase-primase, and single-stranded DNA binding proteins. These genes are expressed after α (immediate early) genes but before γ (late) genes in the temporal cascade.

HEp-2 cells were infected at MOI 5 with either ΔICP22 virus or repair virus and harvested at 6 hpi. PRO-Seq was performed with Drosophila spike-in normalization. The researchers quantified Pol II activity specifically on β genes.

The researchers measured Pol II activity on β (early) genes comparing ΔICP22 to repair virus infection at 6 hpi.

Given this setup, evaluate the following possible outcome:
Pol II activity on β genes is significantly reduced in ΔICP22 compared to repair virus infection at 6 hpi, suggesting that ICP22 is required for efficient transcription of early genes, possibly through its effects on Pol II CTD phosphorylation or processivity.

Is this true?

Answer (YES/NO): YES